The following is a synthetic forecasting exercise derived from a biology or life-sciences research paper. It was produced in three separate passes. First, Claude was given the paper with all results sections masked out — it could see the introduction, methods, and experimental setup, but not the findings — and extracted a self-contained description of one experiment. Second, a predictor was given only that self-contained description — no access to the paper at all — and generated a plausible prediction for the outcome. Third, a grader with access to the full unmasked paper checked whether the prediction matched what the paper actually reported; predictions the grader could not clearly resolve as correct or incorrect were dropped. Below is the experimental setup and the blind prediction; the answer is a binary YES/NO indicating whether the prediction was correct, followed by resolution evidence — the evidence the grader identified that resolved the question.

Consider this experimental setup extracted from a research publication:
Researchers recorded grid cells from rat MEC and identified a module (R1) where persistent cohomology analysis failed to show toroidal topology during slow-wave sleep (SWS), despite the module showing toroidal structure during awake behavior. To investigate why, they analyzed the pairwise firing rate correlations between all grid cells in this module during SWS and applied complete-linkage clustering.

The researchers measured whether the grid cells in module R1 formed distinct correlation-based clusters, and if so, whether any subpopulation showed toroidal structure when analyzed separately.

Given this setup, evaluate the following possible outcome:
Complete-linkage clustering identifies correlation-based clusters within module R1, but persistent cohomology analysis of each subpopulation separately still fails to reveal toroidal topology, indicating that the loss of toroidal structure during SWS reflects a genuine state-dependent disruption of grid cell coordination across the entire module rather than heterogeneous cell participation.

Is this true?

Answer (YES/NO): NO